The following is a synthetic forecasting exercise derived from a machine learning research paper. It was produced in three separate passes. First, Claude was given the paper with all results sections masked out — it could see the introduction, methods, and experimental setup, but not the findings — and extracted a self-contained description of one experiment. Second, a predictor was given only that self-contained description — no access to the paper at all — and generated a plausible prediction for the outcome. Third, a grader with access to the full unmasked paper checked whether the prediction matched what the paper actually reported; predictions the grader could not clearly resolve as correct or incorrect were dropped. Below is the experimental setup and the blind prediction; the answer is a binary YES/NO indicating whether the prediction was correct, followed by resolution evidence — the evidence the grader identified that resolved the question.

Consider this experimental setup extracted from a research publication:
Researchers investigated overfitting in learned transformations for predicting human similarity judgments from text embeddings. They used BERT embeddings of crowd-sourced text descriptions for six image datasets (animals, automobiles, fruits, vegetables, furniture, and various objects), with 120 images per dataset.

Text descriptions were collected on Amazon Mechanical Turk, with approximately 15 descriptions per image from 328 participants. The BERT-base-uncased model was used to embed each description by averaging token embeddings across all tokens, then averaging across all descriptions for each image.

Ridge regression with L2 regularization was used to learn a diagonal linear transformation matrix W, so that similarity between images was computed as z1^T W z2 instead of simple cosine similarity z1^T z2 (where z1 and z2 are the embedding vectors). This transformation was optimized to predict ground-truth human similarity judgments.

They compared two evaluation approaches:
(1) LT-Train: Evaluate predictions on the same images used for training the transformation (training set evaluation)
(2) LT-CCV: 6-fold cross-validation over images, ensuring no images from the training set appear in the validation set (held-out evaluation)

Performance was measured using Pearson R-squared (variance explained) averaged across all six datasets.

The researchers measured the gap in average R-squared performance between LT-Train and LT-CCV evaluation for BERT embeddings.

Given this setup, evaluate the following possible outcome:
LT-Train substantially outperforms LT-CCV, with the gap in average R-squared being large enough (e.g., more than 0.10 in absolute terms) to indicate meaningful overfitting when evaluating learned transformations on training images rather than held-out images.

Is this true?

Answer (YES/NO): YES